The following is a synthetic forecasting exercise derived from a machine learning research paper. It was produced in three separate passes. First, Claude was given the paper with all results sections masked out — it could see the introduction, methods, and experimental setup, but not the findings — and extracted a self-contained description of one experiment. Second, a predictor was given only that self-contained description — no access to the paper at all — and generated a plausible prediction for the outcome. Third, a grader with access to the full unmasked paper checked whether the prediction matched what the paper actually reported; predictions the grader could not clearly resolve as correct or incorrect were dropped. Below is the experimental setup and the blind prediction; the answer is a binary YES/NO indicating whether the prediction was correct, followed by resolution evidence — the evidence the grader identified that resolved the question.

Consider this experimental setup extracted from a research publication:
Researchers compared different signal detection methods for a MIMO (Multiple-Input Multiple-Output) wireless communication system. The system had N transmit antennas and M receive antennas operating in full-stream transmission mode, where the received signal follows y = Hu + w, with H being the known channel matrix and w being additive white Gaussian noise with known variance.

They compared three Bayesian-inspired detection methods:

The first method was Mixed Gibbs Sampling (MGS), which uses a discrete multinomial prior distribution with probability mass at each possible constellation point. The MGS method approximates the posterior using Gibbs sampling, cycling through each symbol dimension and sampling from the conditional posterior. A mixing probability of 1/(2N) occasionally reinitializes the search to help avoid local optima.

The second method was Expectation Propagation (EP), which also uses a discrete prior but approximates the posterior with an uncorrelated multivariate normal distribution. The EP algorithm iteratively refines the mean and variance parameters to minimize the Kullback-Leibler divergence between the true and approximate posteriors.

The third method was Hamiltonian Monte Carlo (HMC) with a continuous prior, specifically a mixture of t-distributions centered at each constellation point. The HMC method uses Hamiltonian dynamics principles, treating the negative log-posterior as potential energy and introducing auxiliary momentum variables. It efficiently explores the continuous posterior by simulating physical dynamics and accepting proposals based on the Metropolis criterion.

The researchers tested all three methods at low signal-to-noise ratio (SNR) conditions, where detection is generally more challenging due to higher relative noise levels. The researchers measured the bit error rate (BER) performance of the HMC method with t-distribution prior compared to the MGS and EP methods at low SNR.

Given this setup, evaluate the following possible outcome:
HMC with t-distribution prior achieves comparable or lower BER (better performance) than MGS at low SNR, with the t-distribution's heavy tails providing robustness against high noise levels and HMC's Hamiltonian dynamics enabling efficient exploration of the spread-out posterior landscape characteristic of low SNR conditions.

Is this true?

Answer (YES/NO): NO